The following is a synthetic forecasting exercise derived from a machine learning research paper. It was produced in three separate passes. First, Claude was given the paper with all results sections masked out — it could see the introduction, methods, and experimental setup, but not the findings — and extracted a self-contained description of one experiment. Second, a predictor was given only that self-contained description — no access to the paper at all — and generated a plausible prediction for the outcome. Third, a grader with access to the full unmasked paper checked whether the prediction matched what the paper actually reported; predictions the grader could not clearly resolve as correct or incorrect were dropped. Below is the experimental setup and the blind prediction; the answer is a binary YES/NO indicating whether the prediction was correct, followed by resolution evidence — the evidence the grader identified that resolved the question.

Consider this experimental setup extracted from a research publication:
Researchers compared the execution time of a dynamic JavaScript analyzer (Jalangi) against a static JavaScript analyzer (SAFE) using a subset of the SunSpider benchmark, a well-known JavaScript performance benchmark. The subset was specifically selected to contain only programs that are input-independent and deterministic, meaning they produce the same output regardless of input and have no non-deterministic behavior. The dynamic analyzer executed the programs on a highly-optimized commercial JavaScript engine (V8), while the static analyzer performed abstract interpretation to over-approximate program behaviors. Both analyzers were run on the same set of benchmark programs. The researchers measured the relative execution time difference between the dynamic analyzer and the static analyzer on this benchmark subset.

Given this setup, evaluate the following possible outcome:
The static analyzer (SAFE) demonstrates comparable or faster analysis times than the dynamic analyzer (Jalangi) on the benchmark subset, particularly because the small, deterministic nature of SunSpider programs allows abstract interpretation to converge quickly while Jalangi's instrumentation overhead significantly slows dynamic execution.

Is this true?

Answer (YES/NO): NO